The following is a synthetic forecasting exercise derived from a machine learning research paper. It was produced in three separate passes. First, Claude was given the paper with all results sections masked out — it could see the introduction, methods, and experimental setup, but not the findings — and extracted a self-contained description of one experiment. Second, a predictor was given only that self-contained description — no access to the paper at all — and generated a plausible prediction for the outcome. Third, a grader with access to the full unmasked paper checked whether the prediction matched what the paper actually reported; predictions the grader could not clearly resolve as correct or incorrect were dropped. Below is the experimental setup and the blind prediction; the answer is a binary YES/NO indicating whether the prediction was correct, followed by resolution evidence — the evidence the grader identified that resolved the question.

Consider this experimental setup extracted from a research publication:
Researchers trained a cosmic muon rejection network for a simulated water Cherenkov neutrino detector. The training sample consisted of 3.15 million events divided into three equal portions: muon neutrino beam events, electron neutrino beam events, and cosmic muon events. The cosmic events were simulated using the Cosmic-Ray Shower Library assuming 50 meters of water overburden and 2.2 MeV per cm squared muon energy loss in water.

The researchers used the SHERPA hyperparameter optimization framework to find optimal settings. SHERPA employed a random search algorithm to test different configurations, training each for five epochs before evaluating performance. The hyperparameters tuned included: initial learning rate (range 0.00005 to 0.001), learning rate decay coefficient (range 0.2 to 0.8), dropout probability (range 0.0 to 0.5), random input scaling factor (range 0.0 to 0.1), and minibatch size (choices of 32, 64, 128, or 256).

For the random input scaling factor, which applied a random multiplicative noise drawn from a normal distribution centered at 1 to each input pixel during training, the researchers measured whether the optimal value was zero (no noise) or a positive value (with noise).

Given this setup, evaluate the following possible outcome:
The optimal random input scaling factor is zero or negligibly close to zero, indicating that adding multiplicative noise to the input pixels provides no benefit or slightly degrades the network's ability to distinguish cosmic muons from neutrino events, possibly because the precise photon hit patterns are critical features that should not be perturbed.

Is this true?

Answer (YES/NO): NO